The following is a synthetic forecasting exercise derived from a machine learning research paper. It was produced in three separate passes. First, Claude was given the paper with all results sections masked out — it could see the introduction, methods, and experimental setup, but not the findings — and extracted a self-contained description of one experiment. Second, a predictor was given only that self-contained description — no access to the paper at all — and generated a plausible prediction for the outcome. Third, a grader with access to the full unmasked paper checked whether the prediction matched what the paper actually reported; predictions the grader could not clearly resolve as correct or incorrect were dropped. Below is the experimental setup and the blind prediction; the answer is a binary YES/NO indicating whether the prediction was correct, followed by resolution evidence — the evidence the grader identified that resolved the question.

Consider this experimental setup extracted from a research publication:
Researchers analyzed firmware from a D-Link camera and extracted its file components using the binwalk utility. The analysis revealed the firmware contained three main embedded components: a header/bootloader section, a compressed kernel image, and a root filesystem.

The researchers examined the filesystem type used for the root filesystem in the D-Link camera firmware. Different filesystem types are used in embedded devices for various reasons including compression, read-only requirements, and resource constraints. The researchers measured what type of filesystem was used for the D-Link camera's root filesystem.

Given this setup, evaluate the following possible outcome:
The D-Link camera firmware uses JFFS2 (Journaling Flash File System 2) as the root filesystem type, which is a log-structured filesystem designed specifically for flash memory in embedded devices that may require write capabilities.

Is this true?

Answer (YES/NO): NO